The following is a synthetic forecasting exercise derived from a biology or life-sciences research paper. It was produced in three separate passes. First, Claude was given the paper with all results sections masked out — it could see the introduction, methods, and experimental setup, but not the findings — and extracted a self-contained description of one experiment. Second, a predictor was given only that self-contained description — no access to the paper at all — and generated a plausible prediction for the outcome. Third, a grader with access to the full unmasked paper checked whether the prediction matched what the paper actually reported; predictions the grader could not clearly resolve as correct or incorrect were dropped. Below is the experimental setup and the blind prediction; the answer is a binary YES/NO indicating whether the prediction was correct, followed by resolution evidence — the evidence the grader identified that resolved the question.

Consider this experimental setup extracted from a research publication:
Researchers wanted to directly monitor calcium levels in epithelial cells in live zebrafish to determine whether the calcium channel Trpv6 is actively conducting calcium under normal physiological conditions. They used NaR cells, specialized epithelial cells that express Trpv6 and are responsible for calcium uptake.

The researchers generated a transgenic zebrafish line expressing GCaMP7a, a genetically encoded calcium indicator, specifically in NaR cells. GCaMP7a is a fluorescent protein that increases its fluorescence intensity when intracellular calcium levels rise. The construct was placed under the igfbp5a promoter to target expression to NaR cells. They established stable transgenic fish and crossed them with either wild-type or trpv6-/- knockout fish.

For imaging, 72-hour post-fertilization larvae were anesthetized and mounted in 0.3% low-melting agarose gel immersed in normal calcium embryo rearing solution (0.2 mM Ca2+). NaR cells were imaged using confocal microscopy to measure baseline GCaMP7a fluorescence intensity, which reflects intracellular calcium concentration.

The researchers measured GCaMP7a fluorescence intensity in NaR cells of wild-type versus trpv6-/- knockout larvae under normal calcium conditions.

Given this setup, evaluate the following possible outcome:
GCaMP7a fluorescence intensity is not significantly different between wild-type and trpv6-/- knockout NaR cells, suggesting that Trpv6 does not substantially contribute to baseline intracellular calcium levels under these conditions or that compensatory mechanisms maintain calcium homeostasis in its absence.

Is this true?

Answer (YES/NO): NO